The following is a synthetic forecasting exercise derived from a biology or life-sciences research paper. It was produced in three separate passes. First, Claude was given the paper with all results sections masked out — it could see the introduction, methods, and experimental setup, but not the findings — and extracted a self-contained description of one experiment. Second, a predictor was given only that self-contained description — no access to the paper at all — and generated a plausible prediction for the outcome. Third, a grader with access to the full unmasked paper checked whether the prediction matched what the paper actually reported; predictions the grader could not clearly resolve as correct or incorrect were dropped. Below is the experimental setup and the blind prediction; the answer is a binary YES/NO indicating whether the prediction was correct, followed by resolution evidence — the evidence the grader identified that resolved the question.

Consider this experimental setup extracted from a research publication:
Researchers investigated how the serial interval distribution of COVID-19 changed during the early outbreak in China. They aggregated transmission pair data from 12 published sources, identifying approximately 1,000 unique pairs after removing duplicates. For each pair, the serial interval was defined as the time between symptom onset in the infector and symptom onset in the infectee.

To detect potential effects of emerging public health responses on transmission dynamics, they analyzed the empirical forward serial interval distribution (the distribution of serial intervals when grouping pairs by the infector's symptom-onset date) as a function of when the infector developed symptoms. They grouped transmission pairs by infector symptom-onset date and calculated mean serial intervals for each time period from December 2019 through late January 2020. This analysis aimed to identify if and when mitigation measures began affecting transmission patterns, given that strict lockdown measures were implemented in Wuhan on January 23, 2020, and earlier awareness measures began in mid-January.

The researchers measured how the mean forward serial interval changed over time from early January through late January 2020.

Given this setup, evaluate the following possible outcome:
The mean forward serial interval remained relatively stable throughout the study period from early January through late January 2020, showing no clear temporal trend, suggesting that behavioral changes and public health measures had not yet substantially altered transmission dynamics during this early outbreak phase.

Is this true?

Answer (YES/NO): NO